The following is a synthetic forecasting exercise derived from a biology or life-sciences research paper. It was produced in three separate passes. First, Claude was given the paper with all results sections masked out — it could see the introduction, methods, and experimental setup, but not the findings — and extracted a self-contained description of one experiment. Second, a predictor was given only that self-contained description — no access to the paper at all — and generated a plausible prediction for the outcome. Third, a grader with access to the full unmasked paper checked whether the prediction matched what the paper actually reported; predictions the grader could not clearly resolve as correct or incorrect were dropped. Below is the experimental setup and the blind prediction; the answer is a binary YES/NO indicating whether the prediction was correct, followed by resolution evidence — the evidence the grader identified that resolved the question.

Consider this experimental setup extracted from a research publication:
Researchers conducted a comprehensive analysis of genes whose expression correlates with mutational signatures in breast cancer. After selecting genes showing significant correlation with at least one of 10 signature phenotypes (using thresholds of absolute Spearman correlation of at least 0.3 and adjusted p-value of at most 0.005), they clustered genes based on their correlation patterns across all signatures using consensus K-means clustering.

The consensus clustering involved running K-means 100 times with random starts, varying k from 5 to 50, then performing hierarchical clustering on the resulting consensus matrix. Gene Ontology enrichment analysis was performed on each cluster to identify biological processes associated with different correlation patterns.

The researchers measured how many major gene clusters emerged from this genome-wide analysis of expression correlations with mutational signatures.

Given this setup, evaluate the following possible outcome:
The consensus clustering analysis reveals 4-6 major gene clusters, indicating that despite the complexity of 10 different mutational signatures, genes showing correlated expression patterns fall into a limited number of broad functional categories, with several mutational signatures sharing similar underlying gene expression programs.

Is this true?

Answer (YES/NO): NO